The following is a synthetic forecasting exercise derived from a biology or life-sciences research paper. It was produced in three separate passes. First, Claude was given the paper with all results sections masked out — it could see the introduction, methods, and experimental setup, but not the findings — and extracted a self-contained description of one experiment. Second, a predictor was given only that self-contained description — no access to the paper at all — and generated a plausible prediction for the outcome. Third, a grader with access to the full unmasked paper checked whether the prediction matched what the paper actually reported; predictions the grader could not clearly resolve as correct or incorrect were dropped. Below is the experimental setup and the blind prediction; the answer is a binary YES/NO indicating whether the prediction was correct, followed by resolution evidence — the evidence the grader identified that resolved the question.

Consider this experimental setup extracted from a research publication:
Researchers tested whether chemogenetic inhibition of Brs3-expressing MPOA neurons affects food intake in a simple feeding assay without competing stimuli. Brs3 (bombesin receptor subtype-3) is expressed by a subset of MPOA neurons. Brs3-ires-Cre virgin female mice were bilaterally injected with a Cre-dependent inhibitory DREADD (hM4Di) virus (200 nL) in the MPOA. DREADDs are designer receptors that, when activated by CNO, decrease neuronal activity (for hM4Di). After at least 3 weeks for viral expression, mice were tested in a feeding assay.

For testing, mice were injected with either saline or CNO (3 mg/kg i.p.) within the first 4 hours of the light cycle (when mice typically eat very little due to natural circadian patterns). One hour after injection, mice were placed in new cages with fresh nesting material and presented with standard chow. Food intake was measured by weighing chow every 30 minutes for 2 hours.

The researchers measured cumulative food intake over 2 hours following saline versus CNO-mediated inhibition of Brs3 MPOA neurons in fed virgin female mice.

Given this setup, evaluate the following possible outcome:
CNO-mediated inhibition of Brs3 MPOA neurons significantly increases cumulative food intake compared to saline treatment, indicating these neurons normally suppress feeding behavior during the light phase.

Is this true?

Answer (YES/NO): YES